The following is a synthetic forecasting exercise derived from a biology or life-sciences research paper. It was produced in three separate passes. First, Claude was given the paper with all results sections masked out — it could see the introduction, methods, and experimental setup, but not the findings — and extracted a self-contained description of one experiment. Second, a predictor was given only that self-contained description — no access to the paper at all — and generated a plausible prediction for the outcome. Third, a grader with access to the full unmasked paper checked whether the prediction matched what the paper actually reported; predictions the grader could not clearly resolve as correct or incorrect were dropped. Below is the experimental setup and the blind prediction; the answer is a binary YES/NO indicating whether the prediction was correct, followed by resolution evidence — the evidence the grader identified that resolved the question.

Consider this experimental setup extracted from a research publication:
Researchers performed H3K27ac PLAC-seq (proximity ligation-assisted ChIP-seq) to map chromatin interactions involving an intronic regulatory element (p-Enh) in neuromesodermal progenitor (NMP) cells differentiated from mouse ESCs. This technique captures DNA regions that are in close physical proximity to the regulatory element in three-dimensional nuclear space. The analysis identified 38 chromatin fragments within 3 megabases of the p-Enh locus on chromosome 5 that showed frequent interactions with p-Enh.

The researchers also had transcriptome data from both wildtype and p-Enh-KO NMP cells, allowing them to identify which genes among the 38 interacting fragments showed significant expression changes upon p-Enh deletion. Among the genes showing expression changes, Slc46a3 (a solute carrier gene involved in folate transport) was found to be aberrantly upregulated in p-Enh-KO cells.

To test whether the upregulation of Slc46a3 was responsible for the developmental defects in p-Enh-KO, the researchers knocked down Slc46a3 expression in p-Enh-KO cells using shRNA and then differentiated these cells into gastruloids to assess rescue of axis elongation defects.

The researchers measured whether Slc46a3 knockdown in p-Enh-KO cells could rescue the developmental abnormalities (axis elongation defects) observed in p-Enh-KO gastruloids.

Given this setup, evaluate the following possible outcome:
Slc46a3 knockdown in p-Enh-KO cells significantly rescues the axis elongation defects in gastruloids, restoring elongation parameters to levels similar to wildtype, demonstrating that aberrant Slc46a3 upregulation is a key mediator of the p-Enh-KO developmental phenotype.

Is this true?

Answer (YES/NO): NO